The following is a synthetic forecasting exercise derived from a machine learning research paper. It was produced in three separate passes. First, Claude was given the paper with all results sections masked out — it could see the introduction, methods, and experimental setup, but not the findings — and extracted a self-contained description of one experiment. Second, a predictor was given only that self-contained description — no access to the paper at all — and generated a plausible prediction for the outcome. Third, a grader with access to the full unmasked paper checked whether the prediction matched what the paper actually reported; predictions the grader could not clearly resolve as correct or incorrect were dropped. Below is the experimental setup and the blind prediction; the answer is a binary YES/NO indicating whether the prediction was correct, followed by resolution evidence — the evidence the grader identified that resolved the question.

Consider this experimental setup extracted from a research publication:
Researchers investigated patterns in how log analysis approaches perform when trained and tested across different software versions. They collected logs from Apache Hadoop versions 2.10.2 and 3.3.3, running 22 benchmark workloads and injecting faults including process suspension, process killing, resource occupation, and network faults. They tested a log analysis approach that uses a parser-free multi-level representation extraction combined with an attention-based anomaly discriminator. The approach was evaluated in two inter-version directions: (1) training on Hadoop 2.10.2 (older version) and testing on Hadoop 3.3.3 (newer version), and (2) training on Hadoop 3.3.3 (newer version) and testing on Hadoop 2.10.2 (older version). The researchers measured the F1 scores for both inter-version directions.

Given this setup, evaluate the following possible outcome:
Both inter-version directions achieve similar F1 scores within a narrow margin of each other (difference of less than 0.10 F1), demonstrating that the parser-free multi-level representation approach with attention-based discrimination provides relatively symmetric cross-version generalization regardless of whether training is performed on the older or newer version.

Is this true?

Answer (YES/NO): YES